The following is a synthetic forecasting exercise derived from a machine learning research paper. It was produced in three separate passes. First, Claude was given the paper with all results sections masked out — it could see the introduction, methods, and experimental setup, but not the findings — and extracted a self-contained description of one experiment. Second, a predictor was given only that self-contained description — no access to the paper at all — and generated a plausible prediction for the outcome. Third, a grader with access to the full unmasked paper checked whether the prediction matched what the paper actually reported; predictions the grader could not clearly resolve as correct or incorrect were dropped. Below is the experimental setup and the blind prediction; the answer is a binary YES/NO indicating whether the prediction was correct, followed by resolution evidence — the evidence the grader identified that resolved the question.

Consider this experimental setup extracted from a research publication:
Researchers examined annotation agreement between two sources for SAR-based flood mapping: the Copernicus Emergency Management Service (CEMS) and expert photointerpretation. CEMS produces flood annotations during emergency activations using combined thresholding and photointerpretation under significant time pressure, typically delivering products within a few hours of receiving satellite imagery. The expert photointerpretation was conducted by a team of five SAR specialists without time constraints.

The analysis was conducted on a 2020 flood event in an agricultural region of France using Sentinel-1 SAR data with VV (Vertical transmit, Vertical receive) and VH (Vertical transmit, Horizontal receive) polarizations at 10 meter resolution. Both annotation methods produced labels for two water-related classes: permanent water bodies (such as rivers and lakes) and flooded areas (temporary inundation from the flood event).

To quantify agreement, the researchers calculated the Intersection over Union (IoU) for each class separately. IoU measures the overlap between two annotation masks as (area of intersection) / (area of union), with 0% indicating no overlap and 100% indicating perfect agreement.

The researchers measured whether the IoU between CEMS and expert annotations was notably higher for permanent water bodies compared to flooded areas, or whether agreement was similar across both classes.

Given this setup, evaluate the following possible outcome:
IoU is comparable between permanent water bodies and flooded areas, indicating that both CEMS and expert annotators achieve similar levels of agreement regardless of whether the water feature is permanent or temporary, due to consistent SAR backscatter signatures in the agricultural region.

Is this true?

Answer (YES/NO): YES